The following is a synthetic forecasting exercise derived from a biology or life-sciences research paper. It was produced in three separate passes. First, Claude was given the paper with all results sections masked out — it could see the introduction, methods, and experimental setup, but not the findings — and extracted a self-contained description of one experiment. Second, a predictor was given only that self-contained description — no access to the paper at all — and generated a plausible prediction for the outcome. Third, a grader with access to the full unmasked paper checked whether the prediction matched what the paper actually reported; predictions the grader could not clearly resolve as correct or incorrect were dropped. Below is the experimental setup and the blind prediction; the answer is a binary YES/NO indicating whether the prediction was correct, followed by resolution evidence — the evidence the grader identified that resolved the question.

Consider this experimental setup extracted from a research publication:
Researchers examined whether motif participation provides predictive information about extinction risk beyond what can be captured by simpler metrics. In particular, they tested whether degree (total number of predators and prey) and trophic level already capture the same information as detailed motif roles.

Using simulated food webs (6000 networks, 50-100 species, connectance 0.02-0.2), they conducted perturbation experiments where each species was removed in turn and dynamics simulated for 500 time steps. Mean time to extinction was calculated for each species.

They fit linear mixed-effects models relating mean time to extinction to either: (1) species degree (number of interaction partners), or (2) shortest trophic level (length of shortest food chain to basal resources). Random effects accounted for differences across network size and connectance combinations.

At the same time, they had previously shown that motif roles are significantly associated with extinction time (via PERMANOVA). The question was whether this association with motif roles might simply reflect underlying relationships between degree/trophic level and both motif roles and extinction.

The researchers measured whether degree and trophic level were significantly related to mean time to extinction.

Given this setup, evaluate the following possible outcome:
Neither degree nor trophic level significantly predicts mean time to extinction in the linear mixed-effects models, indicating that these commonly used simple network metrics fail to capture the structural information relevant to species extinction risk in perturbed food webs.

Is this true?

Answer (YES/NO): NO